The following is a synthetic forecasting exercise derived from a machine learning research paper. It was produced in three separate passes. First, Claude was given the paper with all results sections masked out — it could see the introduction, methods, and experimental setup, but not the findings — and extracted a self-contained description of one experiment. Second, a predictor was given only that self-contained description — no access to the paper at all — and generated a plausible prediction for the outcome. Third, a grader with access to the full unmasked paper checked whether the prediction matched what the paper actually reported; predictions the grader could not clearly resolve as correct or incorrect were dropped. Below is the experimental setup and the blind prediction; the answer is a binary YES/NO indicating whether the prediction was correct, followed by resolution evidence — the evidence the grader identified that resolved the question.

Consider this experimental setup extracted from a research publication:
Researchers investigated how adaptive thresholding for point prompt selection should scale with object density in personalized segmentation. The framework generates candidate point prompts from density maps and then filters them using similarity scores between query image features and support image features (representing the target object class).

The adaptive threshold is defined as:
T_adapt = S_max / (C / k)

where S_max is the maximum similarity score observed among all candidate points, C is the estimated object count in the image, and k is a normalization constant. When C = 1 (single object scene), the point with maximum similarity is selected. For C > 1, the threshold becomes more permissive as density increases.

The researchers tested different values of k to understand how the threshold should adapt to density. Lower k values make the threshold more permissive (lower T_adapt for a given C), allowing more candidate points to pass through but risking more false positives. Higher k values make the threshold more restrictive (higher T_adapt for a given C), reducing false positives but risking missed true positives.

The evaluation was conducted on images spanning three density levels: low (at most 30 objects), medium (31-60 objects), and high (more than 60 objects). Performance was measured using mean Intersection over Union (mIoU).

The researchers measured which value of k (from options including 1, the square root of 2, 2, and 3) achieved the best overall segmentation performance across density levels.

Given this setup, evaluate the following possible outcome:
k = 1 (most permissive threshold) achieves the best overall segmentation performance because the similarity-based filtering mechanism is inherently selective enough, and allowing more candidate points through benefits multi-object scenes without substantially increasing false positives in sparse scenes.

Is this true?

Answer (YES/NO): NO